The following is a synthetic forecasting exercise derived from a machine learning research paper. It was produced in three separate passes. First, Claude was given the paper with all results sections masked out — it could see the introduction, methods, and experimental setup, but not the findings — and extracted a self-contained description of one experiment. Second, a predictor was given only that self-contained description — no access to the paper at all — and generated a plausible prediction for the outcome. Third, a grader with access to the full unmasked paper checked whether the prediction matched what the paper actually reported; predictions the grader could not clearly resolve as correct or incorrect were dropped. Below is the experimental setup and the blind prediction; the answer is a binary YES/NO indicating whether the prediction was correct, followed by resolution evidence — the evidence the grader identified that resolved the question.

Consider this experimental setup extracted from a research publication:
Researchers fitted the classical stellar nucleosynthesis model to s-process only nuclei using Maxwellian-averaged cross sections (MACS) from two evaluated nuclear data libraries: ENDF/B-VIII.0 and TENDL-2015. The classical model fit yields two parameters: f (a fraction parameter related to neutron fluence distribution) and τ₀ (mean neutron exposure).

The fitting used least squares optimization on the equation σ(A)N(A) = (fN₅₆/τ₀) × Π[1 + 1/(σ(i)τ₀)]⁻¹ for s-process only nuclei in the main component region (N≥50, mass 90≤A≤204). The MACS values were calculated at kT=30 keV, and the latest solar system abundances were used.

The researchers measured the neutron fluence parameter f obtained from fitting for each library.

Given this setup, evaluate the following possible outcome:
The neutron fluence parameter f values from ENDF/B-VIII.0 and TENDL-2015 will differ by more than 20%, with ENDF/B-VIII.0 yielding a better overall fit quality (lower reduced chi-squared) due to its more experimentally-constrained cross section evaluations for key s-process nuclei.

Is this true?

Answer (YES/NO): NO